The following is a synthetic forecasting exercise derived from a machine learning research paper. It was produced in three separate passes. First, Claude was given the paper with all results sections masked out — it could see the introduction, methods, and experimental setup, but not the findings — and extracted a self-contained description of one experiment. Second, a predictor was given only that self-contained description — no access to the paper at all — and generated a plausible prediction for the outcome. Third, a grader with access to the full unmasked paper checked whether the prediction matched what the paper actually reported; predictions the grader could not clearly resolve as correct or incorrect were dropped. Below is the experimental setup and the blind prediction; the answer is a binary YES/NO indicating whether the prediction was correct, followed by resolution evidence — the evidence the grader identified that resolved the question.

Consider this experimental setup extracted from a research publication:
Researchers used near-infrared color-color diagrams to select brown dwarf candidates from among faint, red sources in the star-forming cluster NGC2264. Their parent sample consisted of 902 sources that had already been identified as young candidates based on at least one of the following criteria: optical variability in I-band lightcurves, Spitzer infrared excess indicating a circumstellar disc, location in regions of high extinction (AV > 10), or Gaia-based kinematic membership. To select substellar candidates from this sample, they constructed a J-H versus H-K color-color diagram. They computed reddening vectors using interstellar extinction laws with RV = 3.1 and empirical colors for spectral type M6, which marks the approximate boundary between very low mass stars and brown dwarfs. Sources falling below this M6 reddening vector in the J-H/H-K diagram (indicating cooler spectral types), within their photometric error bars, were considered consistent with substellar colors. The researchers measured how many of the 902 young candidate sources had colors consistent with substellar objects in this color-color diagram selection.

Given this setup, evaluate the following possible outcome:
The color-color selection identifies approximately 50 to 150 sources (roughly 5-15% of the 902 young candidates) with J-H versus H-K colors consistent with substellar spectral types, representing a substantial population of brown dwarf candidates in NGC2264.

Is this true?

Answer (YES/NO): NO